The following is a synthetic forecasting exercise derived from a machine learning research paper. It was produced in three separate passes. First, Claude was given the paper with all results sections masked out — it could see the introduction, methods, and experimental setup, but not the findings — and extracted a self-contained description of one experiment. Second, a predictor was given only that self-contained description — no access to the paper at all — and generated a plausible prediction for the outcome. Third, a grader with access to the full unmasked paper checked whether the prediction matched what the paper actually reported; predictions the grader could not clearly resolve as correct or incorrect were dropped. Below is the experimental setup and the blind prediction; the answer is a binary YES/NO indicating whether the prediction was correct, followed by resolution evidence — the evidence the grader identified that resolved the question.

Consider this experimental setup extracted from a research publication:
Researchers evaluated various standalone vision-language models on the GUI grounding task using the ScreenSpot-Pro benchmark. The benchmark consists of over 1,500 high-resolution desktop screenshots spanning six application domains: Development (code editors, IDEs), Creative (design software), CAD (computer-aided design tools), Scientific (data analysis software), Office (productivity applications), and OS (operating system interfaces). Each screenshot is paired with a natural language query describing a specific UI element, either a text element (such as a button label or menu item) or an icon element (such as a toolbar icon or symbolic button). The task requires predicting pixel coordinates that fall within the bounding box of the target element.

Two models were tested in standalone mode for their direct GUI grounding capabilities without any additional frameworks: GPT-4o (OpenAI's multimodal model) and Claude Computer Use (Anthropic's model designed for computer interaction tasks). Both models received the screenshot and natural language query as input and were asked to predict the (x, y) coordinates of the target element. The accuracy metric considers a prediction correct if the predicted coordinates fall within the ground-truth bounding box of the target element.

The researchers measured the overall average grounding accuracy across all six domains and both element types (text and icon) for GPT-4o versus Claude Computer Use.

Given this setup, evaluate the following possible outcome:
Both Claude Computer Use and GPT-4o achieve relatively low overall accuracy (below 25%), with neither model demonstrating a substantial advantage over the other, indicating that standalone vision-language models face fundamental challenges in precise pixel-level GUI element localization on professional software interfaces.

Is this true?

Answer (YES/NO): NO